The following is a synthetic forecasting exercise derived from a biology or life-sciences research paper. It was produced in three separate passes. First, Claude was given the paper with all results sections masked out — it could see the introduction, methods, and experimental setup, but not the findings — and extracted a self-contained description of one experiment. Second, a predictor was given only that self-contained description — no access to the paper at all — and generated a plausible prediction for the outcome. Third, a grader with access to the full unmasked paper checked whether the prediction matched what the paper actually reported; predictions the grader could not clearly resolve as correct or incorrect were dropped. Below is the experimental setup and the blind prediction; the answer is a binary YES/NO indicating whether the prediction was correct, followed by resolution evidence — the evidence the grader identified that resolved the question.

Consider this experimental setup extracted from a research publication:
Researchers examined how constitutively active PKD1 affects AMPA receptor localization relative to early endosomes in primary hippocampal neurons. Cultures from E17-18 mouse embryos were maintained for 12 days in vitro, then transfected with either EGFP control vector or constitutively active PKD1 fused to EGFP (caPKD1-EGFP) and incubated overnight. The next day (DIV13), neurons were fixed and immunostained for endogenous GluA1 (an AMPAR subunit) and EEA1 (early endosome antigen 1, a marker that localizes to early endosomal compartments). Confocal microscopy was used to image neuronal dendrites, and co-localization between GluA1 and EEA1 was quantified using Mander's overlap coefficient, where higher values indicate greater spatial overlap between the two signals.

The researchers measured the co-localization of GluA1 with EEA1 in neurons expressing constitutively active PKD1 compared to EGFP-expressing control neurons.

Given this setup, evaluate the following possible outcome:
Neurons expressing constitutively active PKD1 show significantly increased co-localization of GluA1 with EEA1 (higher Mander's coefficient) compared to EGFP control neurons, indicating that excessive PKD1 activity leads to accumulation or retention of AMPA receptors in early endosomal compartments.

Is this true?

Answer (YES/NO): YES